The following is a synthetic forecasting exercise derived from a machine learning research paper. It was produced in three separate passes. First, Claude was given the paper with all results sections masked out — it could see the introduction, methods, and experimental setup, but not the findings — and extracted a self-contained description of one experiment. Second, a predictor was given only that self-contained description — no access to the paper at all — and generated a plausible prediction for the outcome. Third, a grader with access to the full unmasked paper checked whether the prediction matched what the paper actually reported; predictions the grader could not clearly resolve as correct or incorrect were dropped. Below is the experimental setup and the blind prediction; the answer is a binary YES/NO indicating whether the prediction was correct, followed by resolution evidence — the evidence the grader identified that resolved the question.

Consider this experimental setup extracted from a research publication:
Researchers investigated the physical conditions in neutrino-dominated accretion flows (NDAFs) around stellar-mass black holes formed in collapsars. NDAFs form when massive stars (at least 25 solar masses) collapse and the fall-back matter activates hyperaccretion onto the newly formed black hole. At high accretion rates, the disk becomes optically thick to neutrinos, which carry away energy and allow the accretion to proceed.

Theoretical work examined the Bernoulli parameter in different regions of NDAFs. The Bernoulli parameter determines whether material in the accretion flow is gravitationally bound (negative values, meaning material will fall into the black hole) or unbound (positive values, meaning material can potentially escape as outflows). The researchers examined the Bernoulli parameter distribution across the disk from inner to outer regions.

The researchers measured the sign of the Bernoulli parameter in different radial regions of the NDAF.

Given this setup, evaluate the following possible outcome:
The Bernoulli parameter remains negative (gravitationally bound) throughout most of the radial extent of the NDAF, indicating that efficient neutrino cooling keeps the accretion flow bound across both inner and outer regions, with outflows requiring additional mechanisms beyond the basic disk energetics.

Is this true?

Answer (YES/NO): NO